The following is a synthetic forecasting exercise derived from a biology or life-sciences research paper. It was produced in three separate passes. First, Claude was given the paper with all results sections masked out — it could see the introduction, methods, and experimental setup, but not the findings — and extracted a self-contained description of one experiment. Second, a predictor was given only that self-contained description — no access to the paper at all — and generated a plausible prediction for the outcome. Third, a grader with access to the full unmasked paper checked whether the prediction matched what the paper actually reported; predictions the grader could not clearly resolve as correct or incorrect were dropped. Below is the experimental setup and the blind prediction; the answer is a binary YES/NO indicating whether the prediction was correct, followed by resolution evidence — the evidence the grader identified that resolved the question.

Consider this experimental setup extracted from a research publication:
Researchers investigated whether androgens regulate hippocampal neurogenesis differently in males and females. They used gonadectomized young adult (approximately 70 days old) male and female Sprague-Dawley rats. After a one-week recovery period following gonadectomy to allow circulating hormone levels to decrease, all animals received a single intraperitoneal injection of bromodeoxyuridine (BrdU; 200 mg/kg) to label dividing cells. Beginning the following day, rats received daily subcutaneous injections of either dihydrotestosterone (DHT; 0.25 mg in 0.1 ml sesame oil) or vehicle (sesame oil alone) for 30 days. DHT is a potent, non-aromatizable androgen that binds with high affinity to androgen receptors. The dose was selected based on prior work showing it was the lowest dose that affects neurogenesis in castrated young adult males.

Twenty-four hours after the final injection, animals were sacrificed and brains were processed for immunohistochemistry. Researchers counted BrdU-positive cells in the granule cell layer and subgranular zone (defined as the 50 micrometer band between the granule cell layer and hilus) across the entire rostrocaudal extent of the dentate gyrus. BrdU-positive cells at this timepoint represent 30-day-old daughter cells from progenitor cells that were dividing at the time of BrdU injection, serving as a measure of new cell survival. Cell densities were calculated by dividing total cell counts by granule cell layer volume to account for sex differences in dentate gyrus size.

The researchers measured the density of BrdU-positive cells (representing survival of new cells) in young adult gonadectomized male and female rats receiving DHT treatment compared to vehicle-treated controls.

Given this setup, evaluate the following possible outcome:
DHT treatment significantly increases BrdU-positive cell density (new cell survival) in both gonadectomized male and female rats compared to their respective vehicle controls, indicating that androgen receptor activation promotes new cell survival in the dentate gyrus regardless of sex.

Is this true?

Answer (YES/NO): NO